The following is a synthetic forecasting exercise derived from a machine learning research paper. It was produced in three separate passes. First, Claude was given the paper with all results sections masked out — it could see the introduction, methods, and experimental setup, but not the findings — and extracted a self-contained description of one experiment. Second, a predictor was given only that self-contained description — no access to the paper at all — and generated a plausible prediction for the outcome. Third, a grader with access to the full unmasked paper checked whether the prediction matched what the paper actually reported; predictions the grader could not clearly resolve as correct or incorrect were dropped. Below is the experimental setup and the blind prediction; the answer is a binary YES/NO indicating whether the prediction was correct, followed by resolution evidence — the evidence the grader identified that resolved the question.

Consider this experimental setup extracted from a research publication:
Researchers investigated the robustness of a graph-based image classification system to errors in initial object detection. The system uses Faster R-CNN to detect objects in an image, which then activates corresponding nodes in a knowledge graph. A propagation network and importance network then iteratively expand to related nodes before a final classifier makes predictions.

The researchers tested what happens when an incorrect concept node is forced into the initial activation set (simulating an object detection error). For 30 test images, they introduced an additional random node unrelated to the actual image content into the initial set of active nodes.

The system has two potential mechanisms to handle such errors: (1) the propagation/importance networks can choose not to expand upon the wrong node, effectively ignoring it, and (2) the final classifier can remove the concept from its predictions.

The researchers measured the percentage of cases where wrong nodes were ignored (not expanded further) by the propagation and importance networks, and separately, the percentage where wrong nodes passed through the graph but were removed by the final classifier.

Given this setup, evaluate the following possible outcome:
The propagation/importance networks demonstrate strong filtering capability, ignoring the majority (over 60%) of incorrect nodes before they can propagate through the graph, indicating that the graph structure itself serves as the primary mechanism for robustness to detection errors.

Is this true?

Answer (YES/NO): YES